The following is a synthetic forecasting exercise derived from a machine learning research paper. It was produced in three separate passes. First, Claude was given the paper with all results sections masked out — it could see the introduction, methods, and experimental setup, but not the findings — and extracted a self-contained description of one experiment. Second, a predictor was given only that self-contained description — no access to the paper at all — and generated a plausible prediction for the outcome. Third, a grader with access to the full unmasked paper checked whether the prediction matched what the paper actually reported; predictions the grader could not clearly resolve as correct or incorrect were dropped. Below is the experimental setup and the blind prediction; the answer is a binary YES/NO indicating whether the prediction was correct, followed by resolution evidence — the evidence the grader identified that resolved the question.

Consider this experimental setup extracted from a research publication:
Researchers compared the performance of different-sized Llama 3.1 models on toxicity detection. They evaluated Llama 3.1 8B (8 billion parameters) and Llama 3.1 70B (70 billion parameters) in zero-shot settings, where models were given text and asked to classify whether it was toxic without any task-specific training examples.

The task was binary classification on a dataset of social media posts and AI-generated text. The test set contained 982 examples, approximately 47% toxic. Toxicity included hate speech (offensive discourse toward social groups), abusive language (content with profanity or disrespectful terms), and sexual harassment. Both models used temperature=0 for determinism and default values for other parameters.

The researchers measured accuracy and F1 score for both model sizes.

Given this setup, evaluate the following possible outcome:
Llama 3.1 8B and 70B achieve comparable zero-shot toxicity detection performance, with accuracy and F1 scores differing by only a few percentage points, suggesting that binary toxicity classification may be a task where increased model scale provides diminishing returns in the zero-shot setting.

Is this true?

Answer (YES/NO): YES